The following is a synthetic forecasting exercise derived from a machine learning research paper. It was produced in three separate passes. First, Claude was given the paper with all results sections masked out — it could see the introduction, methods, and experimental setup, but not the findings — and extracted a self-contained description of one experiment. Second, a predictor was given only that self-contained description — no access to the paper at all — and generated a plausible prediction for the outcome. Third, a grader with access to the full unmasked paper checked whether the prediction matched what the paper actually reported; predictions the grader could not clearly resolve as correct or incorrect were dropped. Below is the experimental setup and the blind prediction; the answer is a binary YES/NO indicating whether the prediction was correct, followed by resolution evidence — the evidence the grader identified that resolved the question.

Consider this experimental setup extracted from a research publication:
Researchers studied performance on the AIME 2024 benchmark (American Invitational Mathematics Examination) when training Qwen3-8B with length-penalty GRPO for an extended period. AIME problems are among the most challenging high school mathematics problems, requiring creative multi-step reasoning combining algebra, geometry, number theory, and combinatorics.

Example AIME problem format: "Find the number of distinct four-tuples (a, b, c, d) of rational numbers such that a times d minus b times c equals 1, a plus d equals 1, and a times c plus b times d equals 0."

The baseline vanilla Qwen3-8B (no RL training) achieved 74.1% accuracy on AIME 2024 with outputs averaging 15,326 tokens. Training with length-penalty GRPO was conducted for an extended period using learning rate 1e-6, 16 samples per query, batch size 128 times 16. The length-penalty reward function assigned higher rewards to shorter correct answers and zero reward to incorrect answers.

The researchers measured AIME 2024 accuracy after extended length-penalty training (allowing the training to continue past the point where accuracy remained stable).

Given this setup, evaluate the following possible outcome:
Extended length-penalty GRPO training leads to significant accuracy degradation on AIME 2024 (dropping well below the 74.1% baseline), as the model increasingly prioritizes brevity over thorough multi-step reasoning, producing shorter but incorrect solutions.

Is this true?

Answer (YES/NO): YES